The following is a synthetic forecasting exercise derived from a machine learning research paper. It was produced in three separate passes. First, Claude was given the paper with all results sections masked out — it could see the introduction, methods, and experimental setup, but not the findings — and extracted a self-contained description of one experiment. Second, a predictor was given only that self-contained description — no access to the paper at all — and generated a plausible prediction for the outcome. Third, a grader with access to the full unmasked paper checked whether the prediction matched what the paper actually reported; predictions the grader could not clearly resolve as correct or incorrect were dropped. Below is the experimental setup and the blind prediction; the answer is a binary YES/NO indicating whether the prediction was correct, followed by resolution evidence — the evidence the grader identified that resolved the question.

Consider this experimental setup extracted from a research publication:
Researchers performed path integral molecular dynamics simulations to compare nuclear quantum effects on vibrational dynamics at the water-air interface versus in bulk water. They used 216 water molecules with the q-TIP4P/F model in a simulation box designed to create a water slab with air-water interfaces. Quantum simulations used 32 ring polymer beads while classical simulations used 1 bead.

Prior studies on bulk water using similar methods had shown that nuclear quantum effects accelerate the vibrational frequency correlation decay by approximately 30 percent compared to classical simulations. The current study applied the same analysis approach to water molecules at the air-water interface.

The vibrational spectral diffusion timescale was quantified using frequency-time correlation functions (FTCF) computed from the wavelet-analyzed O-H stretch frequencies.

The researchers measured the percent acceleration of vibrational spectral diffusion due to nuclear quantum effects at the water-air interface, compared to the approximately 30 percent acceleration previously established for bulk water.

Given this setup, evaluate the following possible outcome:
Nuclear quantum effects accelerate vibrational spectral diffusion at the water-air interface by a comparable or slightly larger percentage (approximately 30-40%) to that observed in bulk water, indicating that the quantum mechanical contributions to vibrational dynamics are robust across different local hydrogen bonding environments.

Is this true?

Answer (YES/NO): NO